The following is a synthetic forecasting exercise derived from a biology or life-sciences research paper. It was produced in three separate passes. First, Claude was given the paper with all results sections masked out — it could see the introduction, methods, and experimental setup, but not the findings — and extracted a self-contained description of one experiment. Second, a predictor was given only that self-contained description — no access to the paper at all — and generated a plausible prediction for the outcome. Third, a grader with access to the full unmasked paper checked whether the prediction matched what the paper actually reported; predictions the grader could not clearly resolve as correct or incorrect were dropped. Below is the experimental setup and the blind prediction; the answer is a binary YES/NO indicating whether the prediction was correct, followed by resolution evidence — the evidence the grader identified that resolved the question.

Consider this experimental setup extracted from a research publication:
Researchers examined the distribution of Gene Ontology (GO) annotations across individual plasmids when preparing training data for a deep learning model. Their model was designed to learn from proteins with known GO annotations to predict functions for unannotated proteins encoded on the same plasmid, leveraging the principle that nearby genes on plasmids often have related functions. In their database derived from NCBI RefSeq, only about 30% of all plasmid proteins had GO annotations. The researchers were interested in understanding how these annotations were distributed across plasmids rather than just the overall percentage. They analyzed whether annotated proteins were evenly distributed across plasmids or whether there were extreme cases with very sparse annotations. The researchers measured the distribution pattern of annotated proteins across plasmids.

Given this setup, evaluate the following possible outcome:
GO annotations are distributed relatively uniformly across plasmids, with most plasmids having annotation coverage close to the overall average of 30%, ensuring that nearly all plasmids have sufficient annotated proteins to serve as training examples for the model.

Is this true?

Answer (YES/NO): NO